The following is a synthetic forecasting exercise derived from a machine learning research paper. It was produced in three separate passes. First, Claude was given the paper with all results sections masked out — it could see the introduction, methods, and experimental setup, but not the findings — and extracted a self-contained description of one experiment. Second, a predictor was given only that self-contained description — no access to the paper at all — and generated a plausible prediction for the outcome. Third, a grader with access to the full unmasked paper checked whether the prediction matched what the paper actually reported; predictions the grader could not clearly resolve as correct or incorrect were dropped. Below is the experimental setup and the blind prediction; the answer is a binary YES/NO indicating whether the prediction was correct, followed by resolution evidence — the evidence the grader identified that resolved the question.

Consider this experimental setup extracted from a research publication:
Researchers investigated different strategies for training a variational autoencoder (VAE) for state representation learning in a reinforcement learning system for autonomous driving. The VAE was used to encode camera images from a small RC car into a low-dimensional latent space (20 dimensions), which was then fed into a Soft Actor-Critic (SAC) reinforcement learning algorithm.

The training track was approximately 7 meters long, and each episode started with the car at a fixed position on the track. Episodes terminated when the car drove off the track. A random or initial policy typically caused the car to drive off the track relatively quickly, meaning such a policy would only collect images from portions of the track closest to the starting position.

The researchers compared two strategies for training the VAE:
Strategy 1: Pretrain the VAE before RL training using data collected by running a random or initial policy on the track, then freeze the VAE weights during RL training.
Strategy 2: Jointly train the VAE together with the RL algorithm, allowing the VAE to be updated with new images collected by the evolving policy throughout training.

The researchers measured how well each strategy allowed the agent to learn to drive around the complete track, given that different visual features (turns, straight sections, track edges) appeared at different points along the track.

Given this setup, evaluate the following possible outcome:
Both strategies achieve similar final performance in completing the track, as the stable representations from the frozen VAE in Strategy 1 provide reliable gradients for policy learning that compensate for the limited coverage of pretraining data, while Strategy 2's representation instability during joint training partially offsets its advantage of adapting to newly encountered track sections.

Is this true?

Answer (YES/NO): NO